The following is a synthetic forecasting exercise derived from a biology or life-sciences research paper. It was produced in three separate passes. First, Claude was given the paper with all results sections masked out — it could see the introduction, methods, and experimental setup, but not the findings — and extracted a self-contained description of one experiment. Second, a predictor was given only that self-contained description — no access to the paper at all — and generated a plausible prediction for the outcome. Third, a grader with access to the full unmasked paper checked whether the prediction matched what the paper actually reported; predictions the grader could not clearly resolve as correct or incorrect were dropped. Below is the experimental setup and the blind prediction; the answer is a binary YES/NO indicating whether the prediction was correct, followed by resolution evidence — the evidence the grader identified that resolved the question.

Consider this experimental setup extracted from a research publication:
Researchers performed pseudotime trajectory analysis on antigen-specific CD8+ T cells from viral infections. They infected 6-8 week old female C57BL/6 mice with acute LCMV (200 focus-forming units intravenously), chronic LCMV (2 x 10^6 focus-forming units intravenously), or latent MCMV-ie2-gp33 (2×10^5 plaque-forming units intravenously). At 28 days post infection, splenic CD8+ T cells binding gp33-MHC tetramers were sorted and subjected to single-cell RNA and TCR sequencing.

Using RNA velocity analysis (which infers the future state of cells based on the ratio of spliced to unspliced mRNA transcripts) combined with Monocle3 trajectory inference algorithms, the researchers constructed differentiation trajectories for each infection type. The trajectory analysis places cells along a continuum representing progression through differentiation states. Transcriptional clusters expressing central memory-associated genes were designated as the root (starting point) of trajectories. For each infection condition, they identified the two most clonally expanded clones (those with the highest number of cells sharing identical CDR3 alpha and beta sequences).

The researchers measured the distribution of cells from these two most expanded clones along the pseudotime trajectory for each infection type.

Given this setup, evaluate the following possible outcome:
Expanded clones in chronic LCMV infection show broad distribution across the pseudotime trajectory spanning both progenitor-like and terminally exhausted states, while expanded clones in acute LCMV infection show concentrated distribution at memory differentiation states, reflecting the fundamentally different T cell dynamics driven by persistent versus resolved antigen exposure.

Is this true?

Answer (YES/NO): NO